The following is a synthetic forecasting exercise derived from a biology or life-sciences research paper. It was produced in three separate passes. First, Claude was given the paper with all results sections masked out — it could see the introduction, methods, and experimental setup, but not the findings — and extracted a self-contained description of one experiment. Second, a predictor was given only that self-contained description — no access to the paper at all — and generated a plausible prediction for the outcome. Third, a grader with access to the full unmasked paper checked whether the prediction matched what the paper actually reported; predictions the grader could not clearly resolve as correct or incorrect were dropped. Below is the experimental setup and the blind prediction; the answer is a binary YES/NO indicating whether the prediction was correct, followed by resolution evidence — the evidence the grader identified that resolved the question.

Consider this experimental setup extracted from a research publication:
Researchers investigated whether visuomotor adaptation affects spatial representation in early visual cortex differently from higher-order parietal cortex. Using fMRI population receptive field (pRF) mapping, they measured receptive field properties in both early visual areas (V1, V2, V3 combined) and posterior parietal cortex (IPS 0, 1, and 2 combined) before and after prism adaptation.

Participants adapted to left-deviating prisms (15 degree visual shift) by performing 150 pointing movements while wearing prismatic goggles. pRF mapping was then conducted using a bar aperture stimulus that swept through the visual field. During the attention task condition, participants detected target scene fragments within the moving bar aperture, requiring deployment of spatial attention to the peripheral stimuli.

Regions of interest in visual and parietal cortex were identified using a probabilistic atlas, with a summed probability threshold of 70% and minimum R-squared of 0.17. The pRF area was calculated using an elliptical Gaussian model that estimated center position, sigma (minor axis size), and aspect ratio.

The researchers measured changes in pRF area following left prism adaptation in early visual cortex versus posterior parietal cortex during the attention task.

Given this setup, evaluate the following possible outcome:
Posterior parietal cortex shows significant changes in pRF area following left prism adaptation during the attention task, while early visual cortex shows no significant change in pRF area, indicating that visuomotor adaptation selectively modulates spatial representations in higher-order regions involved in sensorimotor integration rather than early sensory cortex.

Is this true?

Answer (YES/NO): YES